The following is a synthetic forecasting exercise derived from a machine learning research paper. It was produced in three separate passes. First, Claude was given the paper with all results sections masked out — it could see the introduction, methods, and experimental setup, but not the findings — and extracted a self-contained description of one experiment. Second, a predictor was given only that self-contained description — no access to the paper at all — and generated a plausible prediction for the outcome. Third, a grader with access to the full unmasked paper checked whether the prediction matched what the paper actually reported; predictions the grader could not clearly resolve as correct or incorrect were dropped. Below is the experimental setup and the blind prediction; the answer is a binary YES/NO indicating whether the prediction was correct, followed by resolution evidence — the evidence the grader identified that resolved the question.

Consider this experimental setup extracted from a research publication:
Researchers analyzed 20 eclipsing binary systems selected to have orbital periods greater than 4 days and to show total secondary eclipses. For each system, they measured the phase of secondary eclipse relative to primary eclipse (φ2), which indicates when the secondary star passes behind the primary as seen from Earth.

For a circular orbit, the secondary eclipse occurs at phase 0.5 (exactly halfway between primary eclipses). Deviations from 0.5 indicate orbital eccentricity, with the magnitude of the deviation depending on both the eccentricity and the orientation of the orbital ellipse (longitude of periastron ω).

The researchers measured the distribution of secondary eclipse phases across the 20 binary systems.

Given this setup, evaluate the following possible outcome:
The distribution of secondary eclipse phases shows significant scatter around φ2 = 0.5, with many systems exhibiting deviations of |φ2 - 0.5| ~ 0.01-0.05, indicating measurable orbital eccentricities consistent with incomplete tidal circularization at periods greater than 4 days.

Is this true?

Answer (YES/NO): NO